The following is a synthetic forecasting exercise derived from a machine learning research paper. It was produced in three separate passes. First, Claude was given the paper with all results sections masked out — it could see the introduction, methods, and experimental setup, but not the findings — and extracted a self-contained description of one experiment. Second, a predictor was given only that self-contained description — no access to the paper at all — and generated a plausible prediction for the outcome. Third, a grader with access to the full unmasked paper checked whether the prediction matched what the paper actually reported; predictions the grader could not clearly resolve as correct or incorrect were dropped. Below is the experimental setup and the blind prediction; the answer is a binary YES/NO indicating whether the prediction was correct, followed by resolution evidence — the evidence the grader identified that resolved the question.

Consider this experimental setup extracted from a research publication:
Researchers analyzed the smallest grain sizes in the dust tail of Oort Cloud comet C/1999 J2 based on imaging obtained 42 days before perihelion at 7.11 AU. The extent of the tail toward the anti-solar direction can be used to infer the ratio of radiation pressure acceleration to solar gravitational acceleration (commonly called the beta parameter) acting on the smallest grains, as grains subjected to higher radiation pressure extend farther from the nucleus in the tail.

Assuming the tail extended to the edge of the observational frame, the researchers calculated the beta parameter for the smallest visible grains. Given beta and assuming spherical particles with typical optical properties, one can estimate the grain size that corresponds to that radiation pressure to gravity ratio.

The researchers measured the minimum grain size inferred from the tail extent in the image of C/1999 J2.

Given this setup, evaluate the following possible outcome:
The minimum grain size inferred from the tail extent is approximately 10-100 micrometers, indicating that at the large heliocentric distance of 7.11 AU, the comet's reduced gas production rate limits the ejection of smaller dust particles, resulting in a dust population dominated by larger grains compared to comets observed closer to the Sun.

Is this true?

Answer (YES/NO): NO